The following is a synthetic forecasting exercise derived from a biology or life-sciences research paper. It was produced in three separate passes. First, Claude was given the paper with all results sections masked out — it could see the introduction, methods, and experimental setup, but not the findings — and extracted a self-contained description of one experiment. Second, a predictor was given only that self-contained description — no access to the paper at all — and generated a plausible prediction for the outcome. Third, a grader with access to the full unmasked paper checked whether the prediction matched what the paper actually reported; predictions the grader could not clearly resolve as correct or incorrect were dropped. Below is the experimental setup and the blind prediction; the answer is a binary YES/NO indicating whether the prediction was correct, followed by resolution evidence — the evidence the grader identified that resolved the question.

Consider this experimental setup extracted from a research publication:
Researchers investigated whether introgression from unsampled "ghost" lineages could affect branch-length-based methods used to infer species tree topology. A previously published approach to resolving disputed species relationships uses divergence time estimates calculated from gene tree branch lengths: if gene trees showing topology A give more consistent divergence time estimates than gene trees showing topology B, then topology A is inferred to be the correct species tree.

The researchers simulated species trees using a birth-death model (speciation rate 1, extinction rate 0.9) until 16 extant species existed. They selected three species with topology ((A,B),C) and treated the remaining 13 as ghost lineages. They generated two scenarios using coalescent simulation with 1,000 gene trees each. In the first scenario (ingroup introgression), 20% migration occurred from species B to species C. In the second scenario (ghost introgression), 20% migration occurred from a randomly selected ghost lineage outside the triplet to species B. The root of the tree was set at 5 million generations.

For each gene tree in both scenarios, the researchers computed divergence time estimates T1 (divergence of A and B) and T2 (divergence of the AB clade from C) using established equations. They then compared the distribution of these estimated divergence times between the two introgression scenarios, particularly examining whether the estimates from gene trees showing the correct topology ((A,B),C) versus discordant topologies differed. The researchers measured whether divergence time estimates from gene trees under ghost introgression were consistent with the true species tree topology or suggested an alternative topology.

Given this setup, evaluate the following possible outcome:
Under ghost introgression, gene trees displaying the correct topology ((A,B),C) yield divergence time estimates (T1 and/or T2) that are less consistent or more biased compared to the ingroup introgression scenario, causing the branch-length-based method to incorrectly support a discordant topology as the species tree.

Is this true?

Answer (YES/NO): YES